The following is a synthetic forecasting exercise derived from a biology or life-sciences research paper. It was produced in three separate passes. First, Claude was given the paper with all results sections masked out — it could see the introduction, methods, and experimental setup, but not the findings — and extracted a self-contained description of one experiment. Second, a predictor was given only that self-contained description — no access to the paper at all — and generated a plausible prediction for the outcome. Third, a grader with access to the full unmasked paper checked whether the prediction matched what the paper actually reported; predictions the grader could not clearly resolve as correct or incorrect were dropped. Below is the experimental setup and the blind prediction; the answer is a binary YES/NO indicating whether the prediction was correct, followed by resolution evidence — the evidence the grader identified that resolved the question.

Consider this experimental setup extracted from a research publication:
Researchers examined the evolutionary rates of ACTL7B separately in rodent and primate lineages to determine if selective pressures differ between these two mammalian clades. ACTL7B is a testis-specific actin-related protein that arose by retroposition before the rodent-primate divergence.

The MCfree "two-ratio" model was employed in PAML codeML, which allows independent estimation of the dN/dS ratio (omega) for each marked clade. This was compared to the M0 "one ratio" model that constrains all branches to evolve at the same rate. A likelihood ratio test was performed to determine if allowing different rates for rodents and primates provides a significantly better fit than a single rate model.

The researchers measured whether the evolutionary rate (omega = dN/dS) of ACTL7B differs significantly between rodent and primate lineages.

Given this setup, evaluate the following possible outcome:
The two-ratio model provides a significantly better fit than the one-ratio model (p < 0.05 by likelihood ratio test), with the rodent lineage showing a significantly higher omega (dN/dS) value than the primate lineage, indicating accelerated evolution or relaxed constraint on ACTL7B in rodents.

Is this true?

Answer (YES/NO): NO